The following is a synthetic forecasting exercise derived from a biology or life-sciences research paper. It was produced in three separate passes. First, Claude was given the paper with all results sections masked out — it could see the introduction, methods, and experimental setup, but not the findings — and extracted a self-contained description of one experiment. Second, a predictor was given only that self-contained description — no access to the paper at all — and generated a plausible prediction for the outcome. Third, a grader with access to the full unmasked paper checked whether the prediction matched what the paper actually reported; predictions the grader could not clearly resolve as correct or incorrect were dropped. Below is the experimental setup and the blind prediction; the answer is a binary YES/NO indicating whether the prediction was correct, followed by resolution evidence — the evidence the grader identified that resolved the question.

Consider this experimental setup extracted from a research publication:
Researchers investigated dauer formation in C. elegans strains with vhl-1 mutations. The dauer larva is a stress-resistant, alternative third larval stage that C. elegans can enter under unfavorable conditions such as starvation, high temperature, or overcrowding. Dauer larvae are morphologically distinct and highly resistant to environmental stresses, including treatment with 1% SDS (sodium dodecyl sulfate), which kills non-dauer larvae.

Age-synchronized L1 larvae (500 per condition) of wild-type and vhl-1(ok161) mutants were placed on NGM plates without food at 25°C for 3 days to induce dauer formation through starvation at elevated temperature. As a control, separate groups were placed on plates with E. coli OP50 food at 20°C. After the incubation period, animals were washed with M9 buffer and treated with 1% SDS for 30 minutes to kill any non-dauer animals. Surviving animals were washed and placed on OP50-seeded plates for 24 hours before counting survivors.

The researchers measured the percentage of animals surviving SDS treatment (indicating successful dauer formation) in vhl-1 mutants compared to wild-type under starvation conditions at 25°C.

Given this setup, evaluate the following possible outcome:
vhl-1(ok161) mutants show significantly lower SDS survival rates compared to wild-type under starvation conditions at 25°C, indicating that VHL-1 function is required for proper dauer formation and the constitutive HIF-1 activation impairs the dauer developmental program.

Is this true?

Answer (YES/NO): YES